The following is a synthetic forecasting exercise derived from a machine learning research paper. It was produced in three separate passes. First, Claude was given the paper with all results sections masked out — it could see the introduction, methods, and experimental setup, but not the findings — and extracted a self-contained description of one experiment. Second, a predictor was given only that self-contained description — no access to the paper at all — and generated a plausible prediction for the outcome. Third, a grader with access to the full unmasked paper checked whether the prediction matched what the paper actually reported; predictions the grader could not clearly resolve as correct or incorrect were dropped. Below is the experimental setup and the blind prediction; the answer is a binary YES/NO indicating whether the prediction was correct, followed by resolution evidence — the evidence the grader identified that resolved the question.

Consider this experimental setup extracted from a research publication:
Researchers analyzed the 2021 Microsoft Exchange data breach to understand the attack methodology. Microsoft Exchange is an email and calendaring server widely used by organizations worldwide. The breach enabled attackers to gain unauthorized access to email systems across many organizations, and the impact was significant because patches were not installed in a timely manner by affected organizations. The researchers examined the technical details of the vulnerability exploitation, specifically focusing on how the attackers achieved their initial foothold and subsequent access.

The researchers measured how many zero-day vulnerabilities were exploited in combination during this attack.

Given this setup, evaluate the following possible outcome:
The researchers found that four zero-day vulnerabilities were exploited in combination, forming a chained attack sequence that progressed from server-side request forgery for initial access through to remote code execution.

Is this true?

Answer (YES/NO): NO